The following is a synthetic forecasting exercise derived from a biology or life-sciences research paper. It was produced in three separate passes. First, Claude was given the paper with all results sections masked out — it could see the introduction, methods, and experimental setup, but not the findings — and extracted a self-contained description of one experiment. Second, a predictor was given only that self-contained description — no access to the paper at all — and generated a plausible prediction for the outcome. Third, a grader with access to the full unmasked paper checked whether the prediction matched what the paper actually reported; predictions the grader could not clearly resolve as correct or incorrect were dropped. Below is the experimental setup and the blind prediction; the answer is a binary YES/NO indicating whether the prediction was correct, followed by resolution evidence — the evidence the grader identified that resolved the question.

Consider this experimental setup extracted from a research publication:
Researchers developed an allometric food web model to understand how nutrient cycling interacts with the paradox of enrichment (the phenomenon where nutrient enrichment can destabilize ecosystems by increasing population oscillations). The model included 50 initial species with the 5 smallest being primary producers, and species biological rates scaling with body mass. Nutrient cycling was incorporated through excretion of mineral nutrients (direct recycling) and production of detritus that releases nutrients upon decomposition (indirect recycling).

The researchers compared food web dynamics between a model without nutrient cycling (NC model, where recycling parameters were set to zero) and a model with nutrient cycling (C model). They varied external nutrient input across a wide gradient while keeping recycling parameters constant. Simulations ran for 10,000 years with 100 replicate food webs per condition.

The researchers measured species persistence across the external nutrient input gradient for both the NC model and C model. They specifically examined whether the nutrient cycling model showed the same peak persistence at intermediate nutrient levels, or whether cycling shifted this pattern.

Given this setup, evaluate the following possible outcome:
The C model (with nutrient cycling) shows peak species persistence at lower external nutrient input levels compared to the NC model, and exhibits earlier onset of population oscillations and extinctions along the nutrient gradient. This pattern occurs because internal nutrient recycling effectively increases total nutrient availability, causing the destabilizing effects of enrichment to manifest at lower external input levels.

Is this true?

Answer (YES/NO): YES